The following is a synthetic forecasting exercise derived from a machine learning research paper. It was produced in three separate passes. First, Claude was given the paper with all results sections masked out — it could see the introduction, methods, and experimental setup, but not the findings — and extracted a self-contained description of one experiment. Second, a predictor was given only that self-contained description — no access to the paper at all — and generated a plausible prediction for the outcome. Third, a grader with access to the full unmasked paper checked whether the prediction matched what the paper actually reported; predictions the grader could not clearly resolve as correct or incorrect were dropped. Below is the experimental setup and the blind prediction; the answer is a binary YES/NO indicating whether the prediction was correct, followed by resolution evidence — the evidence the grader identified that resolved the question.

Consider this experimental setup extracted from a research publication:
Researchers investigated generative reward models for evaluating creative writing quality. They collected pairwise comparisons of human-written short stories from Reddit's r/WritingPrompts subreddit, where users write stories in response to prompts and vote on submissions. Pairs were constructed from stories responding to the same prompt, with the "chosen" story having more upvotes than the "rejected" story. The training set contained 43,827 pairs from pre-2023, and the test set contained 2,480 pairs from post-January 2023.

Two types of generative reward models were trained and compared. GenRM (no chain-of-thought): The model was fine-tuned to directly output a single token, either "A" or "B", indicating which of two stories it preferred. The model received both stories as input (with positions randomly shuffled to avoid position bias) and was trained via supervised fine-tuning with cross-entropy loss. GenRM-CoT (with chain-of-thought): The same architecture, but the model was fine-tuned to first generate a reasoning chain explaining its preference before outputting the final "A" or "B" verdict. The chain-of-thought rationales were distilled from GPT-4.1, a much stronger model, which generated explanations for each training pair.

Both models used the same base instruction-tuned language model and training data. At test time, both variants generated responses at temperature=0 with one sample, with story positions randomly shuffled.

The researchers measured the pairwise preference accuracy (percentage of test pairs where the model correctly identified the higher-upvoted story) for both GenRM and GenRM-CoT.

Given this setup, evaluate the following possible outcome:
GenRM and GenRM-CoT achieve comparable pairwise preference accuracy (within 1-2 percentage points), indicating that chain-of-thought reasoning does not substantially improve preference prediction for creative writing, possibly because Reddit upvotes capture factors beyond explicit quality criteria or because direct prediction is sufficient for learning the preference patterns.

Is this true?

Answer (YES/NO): NO